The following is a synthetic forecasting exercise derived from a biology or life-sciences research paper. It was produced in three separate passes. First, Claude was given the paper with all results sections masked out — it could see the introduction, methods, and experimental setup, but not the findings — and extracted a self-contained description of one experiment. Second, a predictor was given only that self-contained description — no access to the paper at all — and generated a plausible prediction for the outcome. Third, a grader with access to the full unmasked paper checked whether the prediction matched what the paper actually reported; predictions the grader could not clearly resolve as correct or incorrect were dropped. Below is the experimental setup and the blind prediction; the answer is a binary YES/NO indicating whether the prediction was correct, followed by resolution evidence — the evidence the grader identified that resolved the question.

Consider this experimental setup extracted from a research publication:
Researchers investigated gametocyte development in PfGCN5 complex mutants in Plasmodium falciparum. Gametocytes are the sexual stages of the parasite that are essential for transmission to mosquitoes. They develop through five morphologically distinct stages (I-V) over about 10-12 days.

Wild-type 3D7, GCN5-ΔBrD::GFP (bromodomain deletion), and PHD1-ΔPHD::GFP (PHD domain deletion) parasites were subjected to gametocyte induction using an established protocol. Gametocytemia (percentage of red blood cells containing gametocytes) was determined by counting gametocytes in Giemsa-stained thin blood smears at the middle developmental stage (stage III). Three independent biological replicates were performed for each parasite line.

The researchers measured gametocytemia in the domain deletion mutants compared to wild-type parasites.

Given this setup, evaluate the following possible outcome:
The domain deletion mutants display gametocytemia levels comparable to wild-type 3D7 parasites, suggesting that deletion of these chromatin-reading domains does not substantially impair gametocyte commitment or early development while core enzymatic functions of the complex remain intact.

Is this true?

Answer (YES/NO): NO